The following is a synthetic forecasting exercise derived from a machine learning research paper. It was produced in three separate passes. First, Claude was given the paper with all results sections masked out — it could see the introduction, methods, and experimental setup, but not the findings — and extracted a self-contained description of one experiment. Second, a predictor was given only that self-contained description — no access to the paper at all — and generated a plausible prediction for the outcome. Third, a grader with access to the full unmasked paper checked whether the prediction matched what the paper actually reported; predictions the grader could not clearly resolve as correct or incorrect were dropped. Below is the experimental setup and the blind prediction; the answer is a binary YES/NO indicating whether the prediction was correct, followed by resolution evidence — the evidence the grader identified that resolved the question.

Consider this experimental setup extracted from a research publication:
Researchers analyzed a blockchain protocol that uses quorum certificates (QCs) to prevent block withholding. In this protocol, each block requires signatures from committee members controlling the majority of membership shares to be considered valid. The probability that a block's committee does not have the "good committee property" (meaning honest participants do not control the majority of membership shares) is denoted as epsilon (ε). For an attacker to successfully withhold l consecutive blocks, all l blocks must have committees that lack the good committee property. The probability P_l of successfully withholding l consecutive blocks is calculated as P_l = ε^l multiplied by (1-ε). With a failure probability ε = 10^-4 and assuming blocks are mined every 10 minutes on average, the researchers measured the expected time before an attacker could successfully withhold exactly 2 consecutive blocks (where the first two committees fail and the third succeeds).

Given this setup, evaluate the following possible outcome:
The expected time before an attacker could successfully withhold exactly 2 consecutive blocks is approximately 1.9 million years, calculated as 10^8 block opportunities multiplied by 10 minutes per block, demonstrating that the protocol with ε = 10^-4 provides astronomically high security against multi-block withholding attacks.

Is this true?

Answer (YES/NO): NO